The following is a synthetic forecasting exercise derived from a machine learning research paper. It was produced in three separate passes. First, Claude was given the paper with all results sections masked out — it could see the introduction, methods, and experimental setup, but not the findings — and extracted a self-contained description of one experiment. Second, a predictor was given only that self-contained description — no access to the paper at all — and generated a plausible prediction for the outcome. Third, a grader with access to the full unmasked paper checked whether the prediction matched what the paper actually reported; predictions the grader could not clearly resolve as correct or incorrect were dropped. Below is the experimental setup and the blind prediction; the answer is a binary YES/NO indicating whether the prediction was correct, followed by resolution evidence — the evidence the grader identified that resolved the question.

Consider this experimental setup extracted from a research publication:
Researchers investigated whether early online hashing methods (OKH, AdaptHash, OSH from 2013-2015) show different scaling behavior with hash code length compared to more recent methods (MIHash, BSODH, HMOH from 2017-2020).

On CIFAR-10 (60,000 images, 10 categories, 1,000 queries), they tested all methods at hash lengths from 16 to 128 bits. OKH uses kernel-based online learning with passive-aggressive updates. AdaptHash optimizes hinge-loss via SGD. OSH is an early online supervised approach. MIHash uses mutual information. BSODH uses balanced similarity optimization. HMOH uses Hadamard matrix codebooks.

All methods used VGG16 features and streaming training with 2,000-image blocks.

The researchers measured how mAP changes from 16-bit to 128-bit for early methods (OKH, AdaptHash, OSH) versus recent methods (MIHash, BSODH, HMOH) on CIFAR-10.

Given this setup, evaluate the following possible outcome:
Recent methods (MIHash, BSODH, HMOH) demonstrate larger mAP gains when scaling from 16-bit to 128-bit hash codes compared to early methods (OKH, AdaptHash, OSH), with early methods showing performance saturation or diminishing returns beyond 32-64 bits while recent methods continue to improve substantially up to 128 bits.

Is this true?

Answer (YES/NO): NO